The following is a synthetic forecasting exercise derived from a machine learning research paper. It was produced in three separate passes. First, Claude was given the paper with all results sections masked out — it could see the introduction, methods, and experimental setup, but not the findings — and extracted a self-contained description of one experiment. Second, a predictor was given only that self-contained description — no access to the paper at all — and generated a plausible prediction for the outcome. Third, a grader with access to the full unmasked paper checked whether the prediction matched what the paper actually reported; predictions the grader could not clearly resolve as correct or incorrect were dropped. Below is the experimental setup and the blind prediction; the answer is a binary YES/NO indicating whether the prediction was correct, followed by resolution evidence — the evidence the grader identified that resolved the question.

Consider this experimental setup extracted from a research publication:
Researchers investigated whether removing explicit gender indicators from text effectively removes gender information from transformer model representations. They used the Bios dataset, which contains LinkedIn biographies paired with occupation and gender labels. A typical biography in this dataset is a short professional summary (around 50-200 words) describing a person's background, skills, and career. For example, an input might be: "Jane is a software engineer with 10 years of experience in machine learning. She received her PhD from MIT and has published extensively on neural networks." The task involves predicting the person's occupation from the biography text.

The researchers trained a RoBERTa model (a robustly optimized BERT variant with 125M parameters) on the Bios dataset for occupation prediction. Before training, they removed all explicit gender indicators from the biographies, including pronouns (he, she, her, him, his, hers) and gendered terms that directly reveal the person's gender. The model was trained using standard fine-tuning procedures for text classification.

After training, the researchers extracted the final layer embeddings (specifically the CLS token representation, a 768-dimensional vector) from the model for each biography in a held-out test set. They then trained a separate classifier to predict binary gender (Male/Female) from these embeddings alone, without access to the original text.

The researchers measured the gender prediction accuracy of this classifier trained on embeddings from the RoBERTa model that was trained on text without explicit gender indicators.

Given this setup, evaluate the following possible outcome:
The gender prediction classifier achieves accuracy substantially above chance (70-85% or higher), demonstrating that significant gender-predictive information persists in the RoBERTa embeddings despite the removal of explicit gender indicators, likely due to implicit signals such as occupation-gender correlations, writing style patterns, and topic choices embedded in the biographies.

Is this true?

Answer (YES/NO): YES